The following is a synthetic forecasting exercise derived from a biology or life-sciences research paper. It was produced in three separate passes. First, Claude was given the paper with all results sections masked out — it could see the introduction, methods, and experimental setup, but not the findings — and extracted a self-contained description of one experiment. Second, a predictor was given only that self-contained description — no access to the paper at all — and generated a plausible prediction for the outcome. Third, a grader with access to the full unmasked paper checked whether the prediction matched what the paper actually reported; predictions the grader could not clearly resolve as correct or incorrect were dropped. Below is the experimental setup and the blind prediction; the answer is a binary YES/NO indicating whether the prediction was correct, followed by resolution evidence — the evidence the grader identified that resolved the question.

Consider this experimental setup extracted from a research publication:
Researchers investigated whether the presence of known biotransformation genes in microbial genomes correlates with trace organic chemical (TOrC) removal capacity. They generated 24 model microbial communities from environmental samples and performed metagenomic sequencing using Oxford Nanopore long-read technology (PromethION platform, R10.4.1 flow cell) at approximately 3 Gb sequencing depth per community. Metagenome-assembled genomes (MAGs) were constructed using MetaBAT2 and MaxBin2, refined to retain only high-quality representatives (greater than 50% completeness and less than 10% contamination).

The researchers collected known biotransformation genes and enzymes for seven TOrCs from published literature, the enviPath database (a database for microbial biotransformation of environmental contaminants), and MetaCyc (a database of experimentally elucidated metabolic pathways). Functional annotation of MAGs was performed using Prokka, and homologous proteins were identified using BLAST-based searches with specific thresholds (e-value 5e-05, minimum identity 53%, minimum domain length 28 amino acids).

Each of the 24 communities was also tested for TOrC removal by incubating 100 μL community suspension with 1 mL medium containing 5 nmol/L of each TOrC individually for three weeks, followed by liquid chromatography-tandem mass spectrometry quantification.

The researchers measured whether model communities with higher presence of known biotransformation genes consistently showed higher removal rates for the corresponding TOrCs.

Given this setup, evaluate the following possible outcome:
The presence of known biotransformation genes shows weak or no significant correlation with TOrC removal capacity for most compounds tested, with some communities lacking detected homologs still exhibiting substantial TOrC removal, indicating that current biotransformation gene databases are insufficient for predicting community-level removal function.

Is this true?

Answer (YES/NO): YES